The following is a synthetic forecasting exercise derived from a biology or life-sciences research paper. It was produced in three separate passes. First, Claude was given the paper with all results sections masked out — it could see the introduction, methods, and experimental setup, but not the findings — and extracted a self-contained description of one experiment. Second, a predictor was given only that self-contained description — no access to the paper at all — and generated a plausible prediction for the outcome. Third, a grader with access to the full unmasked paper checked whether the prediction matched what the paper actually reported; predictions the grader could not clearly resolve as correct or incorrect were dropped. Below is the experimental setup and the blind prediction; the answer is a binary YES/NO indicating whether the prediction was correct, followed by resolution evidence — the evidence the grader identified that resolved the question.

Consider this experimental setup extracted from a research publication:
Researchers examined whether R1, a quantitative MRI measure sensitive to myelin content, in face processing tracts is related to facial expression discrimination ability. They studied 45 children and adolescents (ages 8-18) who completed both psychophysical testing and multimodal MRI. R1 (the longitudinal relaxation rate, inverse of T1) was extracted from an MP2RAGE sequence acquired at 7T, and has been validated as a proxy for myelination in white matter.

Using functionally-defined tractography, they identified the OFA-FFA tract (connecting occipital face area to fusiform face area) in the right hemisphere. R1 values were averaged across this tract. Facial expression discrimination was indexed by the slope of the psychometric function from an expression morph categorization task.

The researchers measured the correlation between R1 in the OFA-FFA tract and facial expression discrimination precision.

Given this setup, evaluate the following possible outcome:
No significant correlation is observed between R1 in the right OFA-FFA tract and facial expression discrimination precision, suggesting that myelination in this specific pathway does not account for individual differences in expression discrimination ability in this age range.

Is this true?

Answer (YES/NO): NO